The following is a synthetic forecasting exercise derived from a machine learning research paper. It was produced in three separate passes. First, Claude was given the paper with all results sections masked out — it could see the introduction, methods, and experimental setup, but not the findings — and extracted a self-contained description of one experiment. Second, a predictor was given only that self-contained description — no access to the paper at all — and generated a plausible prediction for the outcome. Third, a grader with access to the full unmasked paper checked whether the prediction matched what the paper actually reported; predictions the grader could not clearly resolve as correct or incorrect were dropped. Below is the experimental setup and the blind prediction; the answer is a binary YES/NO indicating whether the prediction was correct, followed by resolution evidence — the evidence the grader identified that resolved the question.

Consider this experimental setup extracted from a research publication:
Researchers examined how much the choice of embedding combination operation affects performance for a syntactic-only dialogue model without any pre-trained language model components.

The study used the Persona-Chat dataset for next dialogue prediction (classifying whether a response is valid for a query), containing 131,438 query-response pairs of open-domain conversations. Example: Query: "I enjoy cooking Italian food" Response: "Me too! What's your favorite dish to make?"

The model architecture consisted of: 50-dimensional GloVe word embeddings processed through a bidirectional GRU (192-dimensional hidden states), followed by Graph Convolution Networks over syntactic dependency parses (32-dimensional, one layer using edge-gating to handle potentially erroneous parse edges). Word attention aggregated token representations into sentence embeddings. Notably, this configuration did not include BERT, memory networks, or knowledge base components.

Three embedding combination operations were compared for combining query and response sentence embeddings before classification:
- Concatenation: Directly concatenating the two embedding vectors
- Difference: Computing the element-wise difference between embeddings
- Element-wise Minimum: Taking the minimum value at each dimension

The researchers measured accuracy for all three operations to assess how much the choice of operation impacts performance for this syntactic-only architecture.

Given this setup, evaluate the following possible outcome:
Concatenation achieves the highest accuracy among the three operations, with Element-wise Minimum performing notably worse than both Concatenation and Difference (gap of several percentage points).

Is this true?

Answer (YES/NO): NO